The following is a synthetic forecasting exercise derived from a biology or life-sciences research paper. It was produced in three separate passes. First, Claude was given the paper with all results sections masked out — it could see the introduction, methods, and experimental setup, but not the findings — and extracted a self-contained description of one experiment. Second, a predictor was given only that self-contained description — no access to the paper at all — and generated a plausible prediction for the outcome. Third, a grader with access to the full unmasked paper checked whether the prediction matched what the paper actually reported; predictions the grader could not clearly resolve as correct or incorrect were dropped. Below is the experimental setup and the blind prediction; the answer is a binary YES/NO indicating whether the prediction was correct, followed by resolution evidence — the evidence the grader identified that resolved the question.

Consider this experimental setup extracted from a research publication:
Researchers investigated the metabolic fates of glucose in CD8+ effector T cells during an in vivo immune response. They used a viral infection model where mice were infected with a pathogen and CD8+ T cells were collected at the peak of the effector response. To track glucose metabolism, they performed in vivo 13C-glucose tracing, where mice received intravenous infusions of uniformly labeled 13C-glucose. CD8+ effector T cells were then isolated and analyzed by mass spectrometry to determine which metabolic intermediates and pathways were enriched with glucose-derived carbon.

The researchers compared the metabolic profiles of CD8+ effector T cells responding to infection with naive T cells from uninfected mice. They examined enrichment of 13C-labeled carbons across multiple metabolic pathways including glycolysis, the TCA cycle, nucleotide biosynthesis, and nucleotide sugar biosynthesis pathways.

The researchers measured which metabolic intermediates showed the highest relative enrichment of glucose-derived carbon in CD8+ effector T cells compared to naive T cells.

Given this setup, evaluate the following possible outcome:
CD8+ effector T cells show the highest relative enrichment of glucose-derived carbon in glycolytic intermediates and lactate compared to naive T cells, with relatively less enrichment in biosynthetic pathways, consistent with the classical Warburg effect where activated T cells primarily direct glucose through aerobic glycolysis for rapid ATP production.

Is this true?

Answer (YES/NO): NO